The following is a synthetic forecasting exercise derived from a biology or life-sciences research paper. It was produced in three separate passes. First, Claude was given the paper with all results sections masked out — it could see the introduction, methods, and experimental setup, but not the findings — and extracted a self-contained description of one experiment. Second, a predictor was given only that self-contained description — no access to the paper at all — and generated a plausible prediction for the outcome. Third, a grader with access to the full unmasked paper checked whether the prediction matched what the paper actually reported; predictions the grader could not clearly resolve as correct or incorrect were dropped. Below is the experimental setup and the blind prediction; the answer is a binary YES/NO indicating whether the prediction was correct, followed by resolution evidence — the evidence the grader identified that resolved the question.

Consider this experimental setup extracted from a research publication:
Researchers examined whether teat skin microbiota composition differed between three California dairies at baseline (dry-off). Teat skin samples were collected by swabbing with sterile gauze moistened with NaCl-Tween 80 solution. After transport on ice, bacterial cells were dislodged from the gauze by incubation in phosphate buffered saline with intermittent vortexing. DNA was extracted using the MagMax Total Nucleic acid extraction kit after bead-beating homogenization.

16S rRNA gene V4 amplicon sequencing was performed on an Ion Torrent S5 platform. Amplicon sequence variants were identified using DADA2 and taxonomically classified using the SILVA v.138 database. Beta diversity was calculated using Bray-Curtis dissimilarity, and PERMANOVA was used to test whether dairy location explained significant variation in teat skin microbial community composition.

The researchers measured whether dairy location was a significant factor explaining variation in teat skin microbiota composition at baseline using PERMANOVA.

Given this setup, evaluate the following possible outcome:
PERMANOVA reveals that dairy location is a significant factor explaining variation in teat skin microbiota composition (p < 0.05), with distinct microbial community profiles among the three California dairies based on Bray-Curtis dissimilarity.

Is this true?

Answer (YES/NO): YES